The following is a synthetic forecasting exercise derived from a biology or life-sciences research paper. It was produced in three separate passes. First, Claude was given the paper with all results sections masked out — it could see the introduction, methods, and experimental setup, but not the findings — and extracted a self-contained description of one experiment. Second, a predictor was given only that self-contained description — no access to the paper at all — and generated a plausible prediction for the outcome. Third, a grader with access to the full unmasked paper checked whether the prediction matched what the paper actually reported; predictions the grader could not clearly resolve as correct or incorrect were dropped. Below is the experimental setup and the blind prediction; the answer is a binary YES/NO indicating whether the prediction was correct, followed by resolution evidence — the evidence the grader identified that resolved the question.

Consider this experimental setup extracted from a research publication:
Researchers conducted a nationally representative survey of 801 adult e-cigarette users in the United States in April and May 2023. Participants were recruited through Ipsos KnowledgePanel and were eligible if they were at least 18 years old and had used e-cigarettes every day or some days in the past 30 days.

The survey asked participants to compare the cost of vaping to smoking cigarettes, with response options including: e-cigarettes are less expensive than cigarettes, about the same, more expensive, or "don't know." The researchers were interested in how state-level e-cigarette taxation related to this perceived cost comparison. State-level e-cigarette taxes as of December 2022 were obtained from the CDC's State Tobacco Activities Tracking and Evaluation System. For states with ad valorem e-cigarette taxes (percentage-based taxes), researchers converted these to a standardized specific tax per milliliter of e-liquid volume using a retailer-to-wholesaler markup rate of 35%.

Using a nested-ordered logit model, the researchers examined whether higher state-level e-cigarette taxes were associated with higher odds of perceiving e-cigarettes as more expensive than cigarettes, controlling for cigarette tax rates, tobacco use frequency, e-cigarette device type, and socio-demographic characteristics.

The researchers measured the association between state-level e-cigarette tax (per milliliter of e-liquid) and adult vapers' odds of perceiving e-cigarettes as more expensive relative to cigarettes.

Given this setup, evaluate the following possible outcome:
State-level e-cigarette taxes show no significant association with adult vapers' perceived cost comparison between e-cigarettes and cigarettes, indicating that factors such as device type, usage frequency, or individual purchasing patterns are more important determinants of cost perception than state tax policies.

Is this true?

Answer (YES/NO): NO